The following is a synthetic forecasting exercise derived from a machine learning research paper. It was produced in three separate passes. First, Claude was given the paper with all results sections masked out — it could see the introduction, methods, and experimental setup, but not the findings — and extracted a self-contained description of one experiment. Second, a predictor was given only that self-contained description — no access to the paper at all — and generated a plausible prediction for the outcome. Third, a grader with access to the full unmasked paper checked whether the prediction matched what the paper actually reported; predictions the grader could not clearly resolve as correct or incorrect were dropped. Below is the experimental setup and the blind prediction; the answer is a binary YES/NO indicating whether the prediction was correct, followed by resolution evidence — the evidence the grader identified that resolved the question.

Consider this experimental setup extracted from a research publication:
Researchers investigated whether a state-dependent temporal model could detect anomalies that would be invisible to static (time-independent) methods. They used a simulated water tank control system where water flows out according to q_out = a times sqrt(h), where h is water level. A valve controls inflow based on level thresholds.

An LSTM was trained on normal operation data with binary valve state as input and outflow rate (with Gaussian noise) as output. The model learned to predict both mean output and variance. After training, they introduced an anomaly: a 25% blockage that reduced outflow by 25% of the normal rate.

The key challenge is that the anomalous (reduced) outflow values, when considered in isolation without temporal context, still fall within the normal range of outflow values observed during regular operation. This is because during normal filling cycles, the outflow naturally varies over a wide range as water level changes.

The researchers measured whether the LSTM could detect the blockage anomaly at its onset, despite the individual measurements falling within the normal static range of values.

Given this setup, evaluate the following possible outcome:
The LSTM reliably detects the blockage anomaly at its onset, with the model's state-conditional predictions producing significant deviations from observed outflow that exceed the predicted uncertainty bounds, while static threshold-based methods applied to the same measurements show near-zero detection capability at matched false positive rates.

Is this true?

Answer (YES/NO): NO